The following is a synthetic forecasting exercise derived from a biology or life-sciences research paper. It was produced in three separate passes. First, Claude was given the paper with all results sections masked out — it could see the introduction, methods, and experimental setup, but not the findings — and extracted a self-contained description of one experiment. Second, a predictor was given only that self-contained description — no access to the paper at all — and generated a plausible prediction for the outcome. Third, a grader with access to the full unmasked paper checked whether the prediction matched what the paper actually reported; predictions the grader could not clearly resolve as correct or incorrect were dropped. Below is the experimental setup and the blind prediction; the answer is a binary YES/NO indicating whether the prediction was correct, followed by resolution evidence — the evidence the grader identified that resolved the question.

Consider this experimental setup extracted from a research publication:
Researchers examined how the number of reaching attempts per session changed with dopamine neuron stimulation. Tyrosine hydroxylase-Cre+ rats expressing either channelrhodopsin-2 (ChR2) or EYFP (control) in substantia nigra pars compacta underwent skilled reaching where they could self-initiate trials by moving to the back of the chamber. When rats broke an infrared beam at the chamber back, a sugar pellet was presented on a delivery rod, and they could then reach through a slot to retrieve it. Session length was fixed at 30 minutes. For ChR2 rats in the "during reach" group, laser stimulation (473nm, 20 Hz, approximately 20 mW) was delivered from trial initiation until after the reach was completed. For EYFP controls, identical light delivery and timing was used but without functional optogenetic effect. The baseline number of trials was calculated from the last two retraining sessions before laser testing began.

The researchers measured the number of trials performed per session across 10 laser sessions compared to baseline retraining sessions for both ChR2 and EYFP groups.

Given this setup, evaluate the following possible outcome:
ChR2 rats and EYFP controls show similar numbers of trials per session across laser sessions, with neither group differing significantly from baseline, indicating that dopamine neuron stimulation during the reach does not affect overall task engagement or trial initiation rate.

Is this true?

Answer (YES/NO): YES